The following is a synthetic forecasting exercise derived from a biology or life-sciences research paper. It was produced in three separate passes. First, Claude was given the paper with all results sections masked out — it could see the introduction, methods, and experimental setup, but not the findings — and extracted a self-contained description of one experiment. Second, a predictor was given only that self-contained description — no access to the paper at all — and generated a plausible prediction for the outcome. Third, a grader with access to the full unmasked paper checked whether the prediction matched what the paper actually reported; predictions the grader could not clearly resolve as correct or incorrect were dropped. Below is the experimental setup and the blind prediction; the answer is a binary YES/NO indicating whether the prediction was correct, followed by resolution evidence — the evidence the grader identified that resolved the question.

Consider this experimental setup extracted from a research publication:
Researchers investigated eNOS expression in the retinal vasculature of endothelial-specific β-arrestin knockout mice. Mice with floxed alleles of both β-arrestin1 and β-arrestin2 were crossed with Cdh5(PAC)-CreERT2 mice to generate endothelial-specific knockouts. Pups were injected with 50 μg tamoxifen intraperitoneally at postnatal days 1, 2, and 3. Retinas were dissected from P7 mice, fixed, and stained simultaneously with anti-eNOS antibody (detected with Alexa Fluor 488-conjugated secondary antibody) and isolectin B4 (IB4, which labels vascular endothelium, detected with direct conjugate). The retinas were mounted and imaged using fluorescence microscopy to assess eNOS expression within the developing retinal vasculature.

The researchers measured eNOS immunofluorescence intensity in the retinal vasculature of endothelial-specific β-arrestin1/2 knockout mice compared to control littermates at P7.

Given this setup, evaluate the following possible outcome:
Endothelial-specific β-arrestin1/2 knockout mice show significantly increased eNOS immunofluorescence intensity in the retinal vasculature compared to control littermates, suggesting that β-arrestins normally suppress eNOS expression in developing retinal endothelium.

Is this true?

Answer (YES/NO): NO